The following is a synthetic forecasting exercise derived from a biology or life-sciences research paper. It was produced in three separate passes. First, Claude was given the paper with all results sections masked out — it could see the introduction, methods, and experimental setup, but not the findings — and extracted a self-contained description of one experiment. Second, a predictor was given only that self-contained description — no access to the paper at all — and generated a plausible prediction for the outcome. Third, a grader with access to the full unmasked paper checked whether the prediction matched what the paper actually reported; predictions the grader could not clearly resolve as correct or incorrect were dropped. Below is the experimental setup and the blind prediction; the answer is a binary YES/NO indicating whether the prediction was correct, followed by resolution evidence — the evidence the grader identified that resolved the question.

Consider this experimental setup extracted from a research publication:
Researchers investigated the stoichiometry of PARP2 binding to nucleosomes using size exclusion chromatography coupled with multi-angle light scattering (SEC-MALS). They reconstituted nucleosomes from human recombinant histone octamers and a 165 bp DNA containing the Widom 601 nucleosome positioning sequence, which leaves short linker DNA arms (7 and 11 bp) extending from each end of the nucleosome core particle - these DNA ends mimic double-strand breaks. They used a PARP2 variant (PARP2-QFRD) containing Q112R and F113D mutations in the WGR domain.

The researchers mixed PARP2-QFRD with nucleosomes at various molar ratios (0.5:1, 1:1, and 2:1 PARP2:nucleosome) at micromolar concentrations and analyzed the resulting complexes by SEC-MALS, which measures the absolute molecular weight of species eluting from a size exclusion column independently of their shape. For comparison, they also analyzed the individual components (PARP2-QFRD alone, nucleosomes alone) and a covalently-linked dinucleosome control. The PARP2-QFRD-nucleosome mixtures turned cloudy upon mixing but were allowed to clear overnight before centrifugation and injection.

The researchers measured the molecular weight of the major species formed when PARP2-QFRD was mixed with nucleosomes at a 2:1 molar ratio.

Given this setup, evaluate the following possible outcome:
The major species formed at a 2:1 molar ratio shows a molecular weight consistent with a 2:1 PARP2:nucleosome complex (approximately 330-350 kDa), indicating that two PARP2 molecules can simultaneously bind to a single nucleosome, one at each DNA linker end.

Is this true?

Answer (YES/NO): NO